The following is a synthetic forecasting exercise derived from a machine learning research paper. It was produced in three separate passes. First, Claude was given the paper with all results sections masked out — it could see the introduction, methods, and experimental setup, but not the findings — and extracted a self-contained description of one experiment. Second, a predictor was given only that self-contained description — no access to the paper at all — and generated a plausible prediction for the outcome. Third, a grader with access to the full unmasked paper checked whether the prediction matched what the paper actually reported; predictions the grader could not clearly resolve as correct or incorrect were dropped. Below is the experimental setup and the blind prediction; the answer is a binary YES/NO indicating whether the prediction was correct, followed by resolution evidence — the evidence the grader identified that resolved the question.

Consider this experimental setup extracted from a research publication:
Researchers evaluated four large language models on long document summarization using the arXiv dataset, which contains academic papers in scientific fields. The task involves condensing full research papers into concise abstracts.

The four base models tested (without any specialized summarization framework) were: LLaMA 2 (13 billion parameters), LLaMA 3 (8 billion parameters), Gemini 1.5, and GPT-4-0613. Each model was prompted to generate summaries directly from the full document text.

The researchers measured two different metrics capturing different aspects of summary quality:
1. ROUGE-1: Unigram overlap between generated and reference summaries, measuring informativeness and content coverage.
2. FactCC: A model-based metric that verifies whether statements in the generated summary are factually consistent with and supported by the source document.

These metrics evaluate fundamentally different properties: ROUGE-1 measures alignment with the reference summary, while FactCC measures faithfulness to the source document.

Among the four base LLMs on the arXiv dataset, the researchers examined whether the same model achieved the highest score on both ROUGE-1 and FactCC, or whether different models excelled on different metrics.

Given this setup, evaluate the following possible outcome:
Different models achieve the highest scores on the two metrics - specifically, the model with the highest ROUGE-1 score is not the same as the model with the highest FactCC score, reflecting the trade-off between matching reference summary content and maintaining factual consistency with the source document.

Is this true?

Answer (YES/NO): YES